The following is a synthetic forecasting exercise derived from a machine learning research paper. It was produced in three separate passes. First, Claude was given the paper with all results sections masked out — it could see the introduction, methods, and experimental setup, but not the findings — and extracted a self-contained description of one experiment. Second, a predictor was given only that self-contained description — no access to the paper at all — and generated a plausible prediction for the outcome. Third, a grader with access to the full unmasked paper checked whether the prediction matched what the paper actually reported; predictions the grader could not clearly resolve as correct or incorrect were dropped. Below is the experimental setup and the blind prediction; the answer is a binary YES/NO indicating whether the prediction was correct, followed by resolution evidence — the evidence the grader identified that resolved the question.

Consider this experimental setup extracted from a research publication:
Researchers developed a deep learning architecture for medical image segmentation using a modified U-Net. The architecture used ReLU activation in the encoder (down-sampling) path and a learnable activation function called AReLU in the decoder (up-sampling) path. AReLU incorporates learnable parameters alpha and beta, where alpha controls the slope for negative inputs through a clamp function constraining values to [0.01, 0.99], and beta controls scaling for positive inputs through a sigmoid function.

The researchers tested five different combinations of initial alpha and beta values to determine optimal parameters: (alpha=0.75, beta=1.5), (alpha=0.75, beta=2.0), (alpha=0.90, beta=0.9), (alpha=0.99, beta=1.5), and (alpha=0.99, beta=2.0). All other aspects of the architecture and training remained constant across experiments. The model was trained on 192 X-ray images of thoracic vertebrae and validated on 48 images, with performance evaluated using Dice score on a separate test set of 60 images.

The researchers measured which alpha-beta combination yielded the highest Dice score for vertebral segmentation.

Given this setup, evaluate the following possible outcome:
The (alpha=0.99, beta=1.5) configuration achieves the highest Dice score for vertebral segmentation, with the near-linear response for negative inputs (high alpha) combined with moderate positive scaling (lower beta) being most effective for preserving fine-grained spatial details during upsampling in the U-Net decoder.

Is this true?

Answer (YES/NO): NO